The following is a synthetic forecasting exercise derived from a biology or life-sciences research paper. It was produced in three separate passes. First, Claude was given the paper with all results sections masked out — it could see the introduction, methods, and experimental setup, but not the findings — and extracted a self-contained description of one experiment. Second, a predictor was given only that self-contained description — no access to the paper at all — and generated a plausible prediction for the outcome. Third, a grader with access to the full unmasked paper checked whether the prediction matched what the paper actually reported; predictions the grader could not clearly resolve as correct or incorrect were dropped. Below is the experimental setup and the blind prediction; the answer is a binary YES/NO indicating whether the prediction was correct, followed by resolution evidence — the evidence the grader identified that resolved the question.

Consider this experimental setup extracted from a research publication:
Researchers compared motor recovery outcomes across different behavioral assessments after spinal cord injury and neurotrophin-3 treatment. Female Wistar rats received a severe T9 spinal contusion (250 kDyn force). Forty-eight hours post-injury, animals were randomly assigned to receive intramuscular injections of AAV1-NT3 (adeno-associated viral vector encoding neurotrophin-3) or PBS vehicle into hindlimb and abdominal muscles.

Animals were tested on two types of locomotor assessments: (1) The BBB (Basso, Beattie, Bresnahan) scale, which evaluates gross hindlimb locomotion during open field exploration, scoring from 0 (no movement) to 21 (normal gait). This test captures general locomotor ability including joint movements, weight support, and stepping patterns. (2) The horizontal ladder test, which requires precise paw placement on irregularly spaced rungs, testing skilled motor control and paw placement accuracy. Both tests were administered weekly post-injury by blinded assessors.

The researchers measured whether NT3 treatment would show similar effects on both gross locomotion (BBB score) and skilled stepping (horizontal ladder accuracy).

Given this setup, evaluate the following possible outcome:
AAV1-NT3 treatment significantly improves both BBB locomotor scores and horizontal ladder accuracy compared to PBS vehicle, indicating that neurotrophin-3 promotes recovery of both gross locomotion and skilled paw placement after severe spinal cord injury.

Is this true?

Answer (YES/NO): NO